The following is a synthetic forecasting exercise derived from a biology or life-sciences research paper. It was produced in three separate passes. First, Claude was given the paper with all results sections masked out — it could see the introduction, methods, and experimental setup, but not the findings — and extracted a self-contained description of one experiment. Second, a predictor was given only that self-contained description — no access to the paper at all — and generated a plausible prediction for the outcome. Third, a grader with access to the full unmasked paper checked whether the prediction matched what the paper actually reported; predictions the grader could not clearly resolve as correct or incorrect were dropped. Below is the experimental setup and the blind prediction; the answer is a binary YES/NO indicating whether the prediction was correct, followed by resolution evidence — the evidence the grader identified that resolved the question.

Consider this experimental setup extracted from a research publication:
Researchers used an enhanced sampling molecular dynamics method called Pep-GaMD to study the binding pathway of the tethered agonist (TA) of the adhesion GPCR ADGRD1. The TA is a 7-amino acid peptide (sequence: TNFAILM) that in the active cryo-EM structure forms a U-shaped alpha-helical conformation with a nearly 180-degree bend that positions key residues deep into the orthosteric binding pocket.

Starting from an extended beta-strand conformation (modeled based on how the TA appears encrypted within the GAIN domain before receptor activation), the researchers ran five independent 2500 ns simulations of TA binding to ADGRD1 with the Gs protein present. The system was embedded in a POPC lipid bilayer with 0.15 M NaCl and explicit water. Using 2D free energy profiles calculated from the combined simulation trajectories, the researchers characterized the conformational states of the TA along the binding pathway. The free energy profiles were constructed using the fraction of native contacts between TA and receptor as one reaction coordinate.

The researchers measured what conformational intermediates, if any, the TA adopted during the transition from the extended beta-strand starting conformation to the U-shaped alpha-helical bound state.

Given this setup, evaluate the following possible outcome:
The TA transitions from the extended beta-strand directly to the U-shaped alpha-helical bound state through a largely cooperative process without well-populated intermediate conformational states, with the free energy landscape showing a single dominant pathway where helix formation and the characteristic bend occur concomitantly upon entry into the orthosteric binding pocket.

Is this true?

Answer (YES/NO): NO